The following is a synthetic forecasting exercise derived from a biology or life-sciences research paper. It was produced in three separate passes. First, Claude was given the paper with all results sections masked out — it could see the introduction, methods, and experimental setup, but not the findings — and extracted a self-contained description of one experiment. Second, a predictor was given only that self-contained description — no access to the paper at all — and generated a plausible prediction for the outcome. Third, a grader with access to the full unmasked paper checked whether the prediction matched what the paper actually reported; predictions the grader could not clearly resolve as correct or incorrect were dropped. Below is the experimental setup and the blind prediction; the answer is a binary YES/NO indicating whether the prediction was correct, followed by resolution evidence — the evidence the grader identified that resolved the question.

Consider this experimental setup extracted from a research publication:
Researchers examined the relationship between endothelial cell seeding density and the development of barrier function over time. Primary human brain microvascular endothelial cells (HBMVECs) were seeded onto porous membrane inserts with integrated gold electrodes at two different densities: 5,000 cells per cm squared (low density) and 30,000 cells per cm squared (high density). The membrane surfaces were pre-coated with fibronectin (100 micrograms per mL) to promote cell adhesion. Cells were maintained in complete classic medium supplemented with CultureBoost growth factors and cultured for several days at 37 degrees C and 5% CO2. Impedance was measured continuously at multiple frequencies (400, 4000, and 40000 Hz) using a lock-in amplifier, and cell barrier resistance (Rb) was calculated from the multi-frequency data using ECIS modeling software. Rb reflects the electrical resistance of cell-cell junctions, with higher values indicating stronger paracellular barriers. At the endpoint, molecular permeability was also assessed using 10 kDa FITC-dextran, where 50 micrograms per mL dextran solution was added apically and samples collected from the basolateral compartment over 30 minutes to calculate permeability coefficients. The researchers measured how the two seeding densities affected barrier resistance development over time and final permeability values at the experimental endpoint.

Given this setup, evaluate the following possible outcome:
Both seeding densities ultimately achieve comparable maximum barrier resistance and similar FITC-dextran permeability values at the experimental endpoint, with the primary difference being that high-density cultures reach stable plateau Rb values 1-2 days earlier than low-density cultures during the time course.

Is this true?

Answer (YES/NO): NO